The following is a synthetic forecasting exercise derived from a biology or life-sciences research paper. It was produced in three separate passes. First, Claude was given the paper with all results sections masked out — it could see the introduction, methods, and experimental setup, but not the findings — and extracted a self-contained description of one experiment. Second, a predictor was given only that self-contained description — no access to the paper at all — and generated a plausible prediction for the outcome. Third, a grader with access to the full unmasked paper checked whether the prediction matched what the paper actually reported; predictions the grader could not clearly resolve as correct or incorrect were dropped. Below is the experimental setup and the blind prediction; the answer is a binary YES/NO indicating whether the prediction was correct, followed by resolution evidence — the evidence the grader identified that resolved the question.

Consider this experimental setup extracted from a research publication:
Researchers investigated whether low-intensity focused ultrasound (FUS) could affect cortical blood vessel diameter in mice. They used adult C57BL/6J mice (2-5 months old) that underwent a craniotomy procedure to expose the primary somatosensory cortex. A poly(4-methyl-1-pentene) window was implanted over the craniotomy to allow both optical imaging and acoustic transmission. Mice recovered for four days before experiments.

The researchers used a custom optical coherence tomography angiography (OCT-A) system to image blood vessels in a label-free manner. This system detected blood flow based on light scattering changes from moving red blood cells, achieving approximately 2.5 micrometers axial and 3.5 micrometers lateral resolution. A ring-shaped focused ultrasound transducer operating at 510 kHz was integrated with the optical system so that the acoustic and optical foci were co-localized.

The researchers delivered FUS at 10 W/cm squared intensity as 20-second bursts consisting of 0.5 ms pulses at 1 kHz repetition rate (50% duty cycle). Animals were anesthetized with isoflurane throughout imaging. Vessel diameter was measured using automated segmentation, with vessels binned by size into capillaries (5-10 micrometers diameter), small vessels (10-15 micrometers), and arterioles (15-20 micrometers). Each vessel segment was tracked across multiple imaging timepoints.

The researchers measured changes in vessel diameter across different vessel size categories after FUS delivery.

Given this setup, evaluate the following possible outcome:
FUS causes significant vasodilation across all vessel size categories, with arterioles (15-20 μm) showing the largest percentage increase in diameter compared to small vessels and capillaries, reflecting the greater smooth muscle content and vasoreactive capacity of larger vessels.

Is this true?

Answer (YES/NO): NO